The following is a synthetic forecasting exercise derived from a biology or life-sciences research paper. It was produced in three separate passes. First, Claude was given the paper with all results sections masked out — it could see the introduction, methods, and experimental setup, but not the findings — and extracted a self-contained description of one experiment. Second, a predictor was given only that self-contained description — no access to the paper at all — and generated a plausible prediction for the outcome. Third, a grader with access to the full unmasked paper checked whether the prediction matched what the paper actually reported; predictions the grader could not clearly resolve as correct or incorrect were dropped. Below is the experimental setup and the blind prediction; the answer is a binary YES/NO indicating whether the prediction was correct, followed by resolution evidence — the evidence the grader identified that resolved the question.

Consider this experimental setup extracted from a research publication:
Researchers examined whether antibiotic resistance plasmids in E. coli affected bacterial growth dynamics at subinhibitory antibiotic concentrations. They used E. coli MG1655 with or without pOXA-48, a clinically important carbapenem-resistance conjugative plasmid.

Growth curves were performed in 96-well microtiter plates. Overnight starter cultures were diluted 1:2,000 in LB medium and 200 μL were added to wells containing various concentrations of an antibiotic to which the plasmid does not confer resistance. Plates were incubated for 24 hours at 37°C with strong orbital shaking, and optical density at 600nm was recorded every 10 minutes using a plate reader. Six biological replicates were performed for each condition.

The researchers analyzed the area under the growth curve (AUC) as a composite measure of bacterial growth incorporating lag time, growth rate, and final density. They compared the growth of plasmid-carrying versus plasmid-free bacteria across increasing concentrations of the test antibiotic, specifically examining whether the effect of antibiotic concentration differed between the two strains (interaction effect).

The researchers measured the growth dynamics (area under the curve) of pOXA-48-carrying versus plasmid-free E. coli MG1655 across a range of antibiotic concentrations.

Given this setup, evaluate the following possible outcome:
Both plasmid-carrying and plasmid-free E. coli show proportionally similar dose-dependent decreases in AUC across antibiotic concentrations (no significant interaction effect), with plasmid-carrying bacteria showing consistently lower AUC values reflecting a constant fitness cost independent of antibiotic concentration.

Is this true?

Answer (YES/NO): NO